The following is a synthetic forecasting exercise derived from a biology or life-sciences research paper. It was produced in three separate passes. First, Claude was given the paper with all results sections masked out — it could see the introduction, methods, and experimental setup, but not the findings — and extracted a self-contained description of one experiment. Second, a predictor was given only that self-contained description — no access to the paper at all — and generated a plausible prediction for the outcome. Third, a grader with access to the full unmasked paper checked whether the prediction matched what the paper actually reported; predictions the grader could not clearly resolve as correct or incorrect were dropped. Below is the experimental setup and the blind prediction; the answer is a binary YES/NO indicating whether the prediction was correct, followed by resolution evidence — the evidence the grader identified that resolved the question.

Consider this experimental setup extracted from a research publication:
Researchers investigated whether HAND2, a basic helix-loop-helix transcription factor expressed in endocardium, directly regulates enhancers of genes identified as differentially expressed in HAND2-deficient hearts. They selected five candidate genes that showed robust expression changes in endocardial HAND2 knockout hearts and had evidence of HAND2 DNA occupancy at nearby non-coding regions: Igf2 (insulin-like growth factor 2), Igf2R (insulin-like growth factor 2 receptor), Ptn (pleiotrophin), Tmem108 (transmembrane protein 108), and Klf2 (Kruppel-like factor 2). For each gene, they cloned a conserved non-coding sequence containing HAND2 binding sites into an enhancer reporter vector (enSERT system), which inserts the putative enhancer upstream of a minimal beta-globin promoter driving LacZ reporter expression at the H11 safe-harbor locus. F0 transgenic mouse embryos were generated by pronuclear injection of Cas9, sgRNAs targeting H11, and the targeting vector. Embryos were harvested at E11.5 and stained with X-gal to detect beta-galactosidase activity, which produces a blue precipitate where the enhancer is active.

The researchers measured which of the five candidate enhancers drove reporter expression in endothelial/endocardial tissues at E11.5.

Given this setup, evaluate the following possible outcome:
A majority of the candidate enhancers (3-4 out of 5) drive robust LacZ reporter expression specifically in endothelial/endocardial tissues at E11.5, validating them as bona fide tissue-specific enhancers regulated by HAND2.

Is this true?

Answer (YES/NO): NO